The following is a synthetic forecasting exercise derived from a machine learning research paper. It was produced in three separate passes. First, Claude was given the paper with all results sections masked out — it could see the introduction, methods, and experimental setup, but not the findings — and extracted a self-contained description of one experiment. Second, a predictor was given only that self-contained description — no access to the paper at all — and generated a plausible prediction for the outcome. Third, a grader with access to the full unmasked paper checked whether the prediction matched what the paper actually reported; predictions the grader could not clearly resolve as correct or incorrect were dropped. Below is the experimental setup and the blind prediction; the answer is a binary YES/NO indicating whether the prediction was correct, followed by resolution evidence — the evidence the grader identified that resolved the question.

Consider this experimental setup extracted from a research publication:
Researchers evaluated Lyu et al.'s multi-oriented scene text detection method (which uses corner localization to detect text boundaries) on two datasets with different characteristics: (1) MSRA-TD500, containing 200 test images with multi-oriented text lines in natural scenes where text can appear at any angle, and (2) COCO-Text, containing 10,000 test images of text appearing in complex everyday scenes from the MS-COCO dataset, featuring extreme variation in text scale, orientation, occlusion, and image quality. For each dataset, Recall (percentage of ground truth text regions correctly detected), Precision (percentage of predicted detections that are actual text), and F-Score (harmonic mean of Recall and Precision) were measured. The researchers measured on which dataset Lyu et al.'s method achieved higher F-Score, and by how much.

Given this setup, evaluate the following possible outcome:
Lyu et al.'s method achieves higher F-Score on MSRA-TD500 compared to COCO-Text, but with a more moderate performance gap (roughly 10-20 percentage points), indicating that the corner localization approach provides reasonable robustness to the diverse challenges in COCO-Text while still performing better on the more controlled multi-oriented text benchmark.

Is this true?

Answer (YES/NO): NO